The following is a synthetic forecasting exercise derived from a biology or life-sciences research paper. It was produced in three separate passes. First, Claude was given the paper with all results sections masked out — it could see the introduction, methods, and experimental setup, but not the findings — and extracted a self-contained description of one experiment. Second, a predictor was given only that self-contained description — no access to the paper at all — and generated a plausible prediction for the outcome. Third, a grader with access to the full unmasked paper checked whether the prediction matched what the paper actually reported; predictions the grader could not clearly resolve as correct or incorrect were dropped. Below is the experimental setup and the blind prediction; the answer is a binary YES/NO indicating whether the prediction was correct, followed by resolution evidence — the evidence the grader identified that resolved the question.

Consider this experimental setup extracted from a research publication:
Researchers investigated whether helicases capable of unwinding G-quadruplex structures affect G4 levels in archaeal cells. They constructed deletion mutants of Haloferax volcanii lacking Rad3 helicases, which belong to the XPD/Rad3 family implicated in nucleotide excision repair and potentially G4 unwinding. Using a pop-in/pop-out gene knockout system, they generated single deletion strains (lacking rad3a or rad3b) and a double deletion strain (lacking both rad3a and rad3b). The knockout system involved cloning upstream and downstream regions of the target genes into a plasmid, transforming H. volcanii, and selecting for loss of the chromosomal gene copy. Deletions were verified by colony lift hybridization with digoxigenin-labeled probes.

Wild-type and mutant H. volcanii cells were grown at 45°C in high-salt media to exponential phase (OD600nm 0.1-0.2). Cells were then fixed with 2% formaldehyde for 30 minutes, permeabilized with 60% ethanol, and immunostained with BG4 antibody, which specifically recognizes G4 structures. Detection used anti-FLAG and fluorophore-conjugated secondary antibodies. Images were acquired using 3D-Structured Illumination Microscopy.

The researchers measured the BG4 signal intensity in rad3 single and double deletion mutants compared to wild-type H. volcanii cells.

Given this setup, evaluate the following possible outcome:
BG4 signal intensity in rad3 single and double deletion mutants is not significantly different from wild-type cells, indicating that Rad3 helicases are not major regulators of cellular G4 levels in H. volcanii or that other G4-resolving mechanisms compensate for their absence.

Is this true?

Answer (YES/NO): NO